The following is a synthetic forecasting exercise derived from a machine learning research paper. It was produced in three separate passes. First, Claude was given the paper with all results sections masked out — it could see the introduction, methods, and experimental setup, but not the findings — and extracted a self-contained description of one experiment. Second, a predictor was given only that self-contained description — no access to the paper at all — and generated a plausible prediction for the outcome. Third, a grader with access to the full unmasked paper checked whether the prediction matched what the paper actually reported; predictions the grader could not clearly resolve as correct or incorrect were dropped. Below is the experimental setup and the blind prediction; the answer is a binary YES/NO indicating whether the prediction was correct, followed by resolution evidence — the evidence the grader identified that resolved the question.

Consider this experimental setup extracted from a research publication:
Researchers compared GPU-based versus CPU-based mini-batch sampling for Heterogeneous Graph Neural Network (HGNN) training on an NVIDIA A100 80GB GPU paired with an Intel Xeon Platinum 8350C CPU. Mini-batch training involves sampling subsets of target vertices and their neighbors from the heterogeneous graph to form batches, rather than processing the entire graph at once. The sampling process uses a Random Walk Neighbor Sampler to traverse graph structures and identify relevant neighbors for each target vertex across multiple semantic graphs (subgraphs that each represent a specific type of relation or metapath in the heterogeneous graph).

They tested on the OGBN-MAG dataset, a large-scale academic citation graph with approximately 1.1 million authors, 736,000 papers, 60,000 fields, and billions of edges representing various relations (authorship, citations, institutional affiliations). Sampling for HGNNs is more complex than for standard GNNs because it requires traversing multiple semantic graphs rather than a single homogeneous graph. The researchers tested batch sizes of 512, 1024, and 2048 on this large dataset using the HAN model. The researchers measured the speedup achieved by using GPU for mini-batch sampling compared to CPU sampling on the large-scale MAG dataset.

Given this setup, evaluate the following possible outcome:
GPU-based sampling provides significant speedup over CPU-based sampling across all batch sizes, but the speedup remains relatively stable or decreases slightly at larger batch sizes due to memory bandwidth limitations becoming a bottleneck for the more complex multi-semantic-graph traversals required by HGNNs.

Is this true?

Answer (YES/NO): NO